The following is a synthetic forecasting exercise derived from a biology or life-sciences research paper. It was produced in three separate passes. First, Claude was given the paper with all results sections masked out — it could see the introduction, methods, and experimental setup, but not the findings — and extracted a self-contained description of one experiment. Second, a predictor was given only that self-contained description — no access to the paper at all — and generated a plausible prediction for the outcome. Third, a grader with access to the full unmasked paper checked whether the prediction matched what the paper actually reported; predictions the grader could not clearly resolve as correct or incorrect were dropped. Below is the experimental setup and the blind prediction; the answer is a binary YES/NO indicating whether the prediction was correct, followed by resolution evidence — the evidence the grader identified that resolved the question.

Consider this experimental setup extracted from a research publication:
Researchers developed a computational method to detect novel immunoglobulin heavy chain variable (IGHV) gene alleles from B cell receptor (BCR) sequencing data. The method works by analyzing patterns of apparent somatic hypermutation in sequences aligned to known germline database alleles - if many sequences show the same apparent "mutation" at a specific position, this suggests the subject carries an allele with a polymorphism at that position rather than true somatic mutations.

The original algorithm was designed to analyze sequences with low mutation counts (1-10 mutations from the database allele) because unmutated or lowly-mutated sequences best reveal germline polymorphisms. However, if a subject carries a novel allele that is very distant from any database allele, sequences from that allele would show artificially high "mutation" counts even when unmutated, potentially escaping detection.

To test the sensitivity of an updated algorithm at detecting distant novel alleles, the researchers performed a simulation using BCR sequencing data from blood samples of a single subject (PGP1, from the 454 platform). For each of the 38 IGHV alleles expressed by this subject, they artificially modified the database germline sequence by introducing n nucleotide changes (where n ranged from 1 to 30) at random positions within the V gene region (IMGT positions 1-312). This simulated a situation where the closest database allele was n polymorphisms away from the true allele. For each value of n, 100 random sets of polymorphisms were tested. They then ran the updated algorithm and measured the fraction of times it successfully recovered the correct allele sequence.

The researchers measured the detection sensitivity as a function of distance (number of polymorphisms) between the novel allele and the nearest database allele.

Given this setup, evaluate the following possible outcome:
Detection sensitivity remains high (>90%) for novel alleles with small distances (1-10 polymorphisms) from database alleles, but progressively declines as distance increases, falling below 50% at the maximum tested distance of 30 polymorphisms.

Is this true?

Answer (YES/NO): NO